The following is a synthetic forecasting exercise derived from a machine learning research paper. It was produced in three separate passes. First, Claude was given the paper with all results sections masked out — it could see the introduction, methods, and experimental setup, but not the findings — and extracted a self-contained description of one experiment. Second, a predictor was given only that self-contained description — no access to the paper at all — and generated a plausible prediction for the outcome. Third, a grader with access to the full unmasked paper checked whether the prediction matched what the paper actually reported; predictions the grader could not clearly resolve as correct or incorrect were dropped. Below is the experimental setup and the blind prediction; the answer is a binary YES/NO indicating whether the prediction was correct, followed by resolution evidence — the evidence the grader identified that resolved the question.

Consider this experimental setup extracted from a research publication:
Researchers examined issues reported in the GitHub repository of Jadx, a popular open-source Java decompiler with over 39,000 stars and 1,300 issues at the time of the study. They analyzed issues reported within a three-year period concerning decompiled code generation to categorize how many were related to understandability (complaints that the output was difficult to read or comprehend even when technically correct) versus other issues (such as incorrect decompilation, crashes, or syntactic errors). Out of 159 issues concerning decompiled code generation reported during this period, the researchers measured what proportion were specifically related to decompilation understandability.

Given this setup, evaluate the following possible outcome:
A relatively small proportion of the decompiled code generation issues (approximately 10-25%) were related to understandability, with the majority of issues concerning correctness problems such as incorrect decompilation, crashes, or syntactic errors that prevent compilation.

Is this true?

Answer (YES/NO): YES